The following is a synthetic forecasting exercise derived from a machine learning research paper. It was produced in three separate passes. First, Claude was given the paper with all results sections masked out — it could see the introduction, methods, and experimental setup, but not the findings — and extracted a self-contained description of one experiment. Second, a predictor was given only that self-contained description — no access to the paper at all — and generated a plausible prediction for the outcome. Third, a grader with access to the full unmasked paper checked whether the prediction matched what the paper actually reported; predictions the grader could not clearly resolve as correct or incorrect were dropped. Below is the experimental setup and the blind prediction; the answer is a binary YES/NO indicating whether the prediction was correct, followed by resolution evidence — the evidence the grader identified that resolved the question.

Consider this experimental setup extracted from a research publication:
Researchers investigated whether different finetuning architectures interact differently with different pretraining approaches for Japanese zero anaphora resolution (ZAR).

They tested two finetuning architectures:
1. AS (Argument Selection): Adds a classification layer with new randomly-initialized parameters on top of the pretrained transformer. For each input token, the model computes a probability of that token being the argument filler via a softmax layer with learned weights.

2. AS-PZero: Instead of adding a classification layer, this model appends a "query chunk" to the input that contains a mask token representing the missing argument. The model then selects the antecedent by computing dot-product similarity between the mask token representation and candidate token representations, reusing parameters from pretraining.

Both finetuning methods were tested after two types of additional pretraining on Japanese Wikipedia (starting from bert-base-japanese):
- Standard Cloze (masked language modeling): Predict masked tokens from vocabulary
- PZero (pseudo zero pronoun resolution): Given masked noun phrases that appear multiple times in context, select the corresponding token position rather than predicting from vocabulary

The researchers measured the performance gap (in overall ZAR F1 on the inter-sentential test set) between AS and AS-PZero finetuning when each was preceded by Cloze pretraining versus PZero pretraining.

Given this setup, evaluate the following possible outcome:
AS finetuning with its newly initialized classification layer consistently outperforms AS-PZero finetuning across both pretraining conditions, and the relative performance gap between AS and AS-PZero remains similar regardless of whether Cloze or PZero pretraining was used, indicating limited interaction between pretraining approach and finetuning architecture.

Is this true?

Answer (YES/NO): NO